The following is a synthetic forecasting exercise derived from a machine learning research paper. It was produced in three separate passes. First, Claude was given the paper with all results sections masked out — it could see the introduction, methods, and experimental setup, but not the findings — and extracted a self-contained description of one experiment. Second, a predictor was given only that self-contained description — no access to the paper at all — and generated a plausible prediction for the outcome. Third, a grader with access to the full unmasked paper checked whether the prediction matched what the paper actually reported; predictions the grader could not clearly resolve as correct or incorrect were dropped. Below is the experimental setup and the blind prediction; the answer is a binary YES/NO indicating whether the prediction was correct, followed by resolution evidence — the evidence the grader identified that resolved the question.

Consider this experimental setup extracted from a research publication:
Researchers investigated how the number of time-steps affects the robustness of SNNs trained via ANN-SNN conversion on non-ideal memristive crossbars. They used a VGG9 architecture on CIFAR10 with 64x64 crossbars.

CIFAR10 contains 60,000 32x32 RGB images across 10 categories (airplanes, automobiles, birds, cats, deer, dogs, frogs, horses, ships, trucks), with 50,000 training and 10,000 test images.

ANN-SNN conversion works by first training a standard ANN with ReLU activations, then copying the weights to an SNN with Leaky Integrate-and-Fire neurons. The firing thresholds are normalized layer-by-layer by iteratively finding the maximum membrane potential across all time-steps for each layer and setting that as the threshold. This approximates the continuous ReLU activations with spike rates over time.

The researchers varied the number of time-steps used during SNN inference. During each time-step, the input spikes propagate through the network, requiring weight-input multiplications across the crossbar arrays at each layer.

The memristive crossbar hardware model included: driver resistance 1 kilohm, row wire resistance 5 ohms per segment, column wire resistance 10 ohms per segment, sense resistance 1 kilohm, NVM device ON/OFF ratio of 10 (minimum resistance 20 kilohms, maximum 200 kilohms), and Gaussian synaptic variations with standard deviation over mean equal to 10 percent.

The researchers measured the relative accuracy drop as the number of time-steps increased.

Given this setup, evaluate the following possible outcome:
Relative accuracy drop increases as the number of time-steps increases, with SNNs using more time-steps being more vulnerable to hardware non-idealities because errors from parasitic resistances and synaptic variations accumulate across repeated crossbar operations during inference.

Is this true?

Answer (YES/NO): NO